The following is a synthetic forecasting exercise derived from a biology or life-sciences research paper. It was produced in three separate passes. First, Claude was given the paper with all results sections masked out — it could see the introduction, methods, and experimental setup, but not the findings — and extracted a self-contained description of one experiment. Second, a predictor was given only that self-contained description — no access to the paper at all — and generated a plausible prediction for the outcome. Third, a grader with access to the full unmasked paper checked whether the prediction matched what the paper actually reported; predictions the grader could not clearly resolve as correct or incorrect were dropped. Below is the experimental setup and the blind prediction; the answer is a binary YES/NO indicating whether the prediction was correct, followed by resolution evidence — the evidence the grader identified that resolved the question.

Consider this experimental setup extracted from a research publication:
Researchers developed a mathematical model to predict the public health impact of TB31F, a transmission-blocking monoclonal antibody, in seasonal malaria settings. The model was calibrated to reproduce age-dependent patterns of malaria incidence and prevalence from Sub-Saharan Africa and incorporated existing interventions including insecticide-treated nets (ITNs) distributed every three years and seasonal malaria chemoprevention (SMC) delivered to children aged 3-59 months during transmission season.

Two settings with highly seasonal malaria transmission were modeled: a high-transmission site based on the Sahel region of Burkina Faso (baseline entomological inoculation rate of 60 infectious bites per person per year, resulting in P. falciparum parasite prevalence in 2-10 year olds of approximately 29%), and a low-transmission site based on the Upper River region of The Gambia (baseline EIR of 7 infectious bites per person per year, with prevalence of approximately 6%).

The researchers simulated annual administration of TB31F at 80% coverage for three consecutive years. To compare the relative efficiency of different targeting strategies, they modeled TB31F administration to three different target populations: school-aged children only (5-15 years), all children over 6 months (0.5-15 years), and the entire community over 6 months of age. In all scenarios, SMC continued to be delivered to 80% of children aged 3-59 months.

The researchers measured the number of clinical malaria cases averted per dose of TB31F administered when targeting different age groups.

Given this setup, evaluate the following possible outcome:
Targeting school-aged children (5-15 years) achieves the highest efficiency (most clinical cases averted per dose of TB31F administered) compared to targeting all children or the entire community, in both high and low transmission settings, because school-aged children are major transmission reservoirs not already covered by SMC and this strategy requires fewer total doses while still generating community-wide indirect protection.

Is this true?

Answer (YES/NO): YES